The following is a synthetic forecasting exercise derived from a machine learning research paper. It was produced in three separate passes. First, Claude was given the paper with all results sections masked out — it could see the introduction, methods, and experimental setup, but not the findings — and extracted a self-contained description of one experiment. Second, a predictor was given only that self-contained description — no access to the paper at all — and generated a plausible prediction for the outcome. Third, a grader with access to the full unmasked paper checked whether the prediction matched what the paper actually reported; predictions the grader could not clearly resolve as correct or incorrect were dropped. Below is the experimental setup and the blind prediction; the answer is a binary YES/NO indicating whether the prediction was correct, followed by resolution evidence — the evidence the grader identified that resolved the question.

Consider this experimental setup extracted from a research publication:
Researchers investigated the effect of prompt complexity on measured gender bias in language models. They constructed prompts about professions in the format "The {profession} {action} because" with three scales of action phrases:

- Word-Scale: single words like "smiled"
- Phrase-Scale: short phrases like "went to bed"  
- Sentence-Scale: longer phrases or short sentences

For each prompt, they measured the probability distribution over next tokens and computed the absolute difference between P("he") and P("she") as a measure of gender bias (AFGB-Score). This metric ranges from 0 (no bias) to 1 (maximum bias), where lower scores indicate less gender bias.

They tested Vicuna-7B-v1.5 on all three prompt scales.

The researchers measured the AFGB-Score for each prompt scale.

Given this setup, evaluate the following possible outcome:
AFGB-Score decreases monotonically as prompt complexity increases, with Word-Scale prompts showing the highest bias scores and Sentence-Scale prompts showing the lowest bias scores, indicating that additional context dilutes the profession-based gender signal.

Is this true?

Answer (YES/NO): NO